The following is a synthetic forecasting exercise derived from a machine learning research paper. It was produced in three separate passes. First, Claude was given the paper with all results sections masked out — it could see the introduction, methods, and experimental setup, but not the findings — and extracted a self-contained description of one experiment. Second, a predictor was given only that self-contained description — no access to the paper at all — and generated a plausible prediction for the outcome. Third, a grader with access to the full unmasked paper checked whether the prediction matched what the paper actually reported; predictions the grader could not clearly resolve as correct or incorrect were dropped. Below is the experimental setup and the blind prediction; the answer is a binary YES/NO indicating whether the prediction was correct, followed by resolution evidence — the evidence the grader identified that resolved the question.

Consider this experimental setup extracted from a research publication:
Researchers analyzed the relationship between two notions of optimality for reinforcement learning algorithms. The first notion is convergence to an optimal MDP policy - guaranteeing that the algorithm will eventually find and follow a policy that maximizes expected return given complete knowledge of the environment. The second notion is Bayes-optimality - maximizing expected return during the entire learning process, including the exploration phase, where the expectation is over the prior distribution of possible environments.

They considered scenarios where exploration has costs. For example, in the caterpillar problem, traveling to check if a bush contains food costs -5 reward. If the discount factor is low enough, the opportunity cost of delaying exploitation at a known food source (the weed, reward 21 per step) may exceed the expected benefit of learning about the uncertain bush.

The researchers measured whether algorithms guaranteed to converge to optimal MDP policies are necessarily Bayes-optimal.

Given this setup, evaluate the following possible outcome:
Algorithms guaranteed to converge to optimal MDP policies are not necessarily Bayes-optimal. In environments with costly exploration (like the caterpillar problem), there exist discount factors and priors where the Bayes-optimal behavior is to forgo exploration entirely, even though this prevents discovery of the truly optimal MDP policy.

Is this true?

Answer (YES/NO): YES